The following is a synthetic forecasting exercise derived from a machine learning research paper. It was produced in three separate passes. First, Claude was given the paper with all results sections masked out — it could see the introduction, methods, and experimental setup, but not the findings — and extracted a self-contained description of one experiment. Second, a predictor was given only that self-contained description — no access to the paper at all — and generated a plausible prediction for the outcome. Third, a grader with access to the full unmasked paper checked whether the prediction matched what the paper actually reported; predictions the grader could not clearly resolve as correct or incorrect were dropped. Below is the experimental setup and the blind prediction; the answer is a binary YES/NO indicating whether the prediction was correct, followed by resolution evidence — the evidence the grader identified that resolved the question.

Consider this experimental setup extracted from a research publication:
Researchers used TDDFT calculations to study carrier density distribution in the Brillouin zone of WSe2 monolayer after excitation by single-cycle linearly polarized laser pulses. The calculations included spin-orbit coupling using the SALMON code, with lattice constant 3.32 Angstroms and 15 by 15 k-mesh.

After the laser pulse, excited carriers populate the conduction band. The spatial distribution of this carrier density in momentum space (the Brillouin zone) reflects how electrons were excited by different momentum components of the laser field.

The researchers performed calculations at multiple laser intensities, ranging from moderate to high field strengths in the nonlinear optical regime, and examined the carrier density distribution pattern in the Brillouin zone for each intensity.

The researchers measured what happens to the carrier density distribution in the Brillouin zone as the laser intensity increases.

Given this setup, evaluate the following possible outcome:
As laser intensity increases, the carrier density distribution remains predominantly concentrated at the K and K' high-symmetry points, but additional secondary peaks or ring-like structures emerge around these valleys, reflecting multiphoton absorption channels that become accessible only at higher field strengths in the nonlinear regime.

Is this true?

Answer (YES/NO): NO